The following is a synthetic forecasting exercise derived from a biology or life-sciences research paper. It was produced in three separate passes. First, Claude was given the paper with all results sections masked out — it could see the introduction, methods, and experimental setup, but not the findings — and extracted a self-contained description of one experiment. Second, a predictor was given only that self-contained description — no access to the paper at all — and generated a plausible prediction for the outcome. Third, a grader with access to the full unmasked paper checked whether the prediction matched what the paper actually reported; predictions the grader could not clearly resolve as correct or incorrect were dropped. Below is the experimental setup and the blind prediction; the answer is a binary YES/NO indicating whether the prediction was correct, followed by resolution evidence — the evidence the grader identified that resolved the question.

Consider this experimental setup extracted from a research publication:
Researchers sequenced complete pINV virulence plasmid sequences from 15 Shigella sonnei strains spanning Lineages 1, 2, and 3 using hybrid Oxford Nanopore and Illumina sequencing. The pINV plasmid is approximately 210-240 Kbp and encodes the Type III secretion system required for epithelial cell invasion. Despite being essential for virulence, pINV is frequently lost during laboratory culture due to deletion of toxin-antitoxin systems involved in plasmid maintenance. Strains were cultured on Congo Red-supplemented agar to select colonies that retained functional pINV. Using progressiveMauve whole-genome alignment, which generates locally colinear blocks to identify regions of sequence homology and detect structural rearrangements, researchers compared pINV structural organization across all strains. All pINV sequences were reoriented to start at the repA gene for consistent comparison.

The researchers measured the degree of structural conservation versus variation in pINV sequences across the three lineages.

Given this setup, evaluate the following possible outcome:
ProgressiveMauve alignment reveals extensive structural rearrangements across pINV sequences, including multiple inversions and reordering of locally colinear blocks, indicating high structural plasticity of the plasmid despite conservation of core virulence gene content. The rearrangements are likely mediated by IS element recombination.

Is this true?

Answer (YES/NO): NO